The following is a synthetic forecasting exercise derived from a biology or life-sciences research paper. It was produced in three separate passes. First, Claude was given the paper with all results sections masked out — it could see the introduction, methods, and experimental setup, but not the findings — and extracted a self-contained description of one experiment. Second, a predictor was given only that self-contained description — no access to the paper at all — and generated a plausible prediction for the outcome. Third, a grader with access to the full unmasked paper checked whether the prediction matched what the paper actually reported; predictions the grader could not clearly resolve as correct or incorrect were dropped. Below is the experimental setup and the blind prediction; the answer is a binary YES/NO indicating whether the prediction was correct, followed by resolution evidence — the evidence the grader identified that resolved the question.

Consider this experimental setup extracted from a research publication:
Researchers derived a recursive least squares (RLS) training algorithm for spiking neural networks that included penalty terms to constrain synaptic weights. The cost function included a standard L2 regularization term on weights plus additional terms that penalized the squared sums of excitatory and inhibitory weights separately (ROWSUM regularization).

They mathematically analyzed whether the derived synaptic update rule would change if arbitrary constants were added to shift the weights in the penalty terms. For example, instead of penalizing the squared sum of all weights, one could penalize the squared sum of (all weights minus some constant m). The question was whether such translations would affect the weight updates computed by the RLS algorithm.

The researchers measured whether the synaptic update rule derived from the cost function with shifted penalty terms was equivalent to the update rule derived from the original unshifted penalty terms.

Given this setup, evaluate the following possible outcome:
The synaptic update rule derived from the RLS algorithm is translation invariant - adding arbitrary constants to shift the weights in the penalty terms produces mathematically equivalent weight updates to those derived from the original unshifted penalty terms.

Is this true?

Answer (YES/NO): YES